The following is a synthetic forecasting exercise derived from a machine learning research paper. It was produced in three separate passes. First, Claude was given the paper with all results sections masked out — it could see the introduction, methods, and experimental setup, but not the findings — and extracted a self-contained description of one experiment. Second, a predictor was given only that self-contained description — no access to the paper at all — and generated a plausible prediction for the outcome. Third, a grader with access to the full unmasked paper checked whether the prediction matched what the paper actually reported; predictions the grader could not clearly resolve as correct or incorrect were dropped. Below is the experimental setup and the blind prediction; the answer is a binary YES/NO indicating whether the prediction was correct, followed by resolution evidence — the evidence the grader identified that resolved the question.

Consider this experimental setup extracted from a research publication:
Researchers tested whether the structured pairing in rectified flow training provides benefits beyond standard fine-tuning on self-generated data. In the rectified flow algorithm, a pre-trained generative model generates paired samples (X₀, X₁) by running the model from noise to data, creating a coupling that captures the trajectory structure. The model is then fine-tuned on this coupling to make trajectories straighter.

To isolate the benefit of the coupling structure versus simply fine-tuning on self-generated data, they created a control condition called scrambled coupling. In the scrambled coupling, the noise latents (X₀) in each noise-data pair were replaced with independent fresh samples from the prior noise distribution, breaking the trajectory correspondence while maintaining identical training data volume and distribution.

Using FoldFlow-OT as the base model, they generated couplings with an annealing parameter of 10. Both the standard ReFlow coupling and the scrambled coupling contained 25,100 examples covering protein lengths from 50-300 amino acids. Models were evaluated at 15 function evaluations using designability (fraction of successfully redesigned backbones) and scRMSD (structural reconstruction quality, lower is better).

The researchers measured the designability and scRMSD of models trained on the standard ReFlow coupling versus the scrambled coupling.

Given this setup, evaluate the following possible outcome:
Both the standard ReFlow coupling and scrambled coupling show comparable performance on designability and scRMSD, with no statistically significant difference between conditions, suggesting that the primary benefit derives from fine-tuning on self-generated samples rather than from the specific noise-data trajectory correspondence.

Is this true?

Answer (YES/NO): NO